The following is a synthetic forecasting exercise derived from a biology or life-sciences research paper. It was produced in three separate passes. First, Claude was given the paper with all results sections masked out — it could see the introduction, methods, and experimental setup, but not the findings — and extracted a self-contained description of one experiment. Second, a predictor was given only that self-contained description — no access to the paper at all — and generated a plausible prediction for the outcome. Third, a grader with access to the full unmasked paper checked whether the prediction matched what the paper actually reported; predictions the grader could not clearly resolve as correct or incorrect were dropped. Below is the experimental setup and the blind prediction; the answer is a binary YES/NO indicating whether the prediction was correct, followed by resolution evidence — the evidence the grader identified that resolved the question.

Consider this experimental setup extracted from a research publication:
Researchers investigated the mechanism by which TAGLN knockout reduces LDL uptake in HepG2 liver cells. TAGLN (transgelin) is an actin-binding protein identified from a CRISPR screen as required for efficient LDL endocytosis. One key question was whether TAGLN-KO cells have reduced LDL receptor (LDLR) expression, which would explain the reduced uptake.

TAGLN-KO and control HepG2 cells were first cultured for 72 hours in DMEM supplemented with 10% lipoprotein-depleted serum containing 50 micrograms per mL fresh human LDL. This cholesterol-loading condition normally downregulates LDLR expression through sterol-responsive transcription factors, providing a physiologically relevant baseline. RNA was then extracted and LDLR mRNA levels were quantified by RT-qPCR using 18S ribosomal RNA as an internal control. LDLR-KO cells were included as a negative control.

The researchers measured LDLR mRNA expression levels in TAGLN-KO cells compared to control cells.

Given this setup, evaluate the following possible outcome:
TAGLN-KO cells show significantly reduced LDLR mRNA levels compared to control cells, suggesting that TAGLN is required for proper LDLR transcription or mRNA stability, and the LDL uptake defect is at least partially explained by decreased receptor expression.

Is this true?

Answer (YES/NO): NO